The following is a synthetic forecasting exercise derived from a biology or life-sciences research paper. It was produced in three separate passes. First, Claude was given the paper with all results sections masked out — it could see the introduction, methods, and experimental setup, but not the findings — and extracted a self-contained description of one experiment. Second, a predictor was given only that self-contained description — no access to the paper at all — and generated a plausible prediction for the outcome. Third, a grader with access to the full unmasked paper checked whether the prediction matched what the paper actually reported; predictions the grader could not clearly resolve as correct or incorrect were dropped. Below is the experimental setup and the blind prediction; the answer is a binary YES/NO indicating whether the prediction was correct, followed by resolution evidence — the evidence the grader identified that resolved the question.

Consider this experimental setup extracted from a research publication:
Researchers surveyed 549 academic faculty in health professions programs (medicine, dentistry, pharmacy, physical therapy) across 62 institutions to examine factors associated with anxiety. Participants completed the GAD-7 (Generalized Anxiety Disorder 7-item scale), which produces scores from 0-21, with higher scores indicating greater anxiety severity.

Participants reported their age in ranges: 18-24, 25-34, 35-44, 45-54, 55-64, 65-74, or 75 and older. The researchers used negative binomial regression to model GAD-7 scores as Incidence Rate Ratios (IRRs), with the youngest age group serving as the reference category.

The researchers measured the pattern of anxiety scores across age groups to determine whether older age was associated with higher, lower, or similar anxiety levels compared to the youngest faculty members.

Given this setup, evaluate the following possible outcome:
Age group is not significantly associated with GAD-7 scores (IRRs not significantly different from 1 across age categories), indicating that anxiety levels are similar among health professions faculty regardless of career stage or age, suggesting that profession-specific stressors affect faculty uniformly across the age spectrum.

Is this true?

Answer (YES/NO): NO